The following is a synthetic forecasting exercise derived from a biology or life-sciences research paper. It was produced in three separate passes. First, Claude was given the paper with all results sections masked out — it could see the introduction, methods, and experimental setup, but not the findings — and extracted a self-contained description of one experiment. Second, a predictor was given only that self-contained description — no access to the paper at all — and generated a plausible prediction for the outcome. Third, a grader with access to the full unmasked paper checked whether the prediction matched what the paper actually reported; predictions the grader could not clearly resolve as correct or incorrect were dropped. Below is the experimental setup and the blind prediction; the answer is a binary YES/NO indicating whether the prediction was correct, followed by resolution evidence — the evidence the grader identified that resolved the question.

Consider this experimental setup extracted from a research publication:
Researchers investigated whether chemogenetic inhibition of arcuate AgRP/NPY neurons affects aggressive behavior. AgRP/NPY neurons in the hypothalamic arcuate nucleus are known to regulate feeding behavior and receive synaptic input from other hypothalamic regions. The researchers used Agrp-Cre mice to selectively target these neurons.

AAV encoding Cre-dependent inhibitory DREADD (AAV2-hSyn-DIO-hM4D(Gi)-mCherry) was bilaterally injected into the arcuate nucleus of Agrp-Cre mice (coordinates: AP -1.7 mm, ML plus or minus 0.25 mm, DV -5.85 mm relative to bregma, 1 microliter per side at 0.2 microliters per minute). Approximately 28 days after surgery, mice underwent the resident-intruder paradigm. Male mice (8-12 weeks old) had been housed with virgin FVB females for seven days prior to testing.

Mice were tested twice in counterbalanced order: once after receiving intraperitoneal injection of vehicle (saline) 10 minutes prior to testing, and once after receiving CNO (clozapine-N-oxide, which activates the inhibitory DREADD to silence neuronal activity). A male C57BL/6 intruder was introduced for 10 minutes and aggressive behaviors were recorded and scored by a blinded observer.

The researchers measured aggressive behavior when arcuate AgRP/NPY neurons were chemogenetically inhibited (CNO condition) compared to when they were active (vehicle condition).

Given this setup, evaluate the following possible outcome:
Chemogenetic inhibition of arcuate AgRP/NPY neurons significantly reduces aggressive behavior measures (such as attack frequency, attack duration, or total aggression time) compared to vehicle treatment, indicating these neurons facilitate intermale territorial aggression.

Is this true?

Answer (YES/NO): NO